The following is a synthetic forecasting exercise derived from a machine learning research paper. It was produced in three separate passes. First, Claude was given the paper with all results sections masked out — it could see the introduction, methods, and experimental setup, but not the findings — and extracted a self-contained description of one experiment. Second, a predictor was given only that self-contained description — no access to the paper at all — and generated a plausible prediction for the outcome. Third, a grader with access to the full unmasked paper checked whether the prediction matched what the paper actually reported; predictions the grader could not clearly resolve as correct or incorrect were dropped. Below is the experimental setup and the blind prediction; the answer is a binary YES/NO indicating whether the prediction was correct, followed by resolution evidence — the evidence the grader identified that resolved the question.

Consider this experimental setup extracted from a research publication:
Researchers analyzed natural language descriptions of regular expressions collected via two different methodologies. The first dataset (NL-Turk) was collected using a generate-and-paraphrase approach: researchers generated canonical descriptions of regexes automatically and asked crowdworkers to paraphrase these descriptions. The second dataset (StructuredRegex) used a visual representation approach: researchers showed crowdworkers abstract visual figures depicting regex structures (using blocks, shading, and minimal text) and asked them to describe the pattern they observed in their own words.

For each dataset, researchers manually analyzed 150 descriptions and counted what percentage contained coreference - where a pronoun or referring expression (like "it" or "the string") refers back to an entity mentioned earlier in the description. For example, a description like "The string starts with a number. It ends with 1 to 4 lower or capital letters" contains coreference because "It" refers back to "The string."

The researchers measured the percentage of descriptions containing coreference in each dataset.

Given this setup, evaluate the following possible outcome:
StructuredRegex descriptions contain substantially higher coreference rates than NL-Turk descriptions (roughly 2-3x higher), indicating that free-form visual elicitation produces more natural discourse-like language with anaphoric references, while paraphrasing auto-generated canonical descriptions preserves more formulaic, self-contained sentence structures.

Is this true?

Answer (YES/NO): NO